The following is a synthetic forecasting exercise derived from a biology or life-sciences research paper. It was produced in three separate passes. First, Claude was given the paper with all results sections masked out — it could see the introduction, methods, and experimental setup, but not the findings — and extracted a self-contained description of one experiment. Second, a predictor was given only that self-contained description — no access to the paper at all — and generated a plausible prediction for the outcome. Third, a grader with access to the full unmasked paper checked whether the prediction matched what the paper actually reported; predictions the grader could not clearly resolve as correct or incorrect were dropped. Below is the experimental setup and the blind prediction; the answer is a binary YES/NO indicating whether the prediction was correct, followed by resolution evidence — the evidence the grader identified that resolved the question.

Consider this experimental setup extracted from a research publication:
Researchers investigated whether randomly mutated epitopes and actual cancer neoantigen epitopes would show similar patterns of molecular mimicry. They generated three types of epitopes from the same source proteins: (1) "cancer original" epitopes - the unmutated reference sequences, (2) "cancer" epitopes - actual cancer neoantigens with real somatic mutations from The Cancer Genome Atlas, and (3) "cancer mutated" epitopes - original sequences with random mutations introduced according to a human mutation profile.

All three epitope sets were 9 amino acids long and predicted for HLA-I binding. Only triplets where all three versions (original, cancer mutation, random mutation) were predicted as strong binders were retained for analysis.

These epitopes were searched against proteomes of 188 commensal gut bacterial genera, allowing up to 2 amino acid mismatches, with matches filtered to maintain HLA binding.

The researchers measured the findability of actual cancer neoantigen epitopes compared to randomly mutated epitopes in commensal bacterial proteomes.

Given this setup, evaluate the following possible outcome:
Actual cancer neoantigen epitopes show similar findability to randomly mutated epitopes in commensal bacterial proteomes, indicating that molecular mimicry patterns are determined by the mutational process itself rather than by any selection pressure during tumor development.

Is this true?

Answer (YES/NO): NO